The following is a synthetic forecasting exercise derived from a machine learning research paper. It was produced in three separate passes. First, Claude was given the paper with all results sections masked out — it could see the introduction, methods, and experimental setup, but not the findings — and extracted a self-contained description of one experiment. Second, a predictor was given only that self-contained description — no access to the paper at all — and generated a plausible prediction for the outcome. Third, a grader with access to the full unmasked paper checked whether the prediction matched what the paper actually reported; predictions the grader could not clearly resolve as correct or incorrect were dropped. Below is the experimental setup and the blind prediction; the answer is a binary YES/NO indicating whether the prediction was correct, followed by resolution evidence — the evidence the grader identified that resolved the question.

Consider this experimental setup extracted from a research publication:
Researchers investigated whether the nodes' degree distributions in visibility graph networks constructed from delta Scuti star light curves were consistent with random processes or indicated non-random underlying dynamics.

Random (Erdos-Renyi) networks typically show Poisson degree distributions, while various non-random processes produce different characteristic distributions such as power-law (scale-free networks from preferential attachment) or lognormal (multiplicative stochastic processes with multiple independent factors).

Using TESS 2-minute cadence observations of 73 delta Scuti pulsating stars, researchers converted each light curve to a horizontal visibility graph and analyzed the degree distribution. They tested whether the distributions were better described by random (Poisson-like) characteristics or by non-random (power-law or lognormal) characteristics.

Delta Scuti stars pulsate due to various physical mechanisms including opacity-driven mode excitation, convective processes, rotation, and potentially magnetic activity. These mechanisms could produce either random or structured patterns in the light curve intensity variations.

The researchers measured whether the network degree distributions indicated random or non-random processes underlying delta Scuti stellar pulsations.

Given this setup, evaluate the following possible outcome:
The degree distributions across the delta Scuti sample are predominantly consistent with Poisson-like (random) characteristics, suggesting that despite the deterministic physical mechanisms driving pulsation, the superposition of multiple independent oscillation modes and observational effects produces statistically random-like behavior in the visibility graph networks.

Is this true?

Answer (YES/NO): NO